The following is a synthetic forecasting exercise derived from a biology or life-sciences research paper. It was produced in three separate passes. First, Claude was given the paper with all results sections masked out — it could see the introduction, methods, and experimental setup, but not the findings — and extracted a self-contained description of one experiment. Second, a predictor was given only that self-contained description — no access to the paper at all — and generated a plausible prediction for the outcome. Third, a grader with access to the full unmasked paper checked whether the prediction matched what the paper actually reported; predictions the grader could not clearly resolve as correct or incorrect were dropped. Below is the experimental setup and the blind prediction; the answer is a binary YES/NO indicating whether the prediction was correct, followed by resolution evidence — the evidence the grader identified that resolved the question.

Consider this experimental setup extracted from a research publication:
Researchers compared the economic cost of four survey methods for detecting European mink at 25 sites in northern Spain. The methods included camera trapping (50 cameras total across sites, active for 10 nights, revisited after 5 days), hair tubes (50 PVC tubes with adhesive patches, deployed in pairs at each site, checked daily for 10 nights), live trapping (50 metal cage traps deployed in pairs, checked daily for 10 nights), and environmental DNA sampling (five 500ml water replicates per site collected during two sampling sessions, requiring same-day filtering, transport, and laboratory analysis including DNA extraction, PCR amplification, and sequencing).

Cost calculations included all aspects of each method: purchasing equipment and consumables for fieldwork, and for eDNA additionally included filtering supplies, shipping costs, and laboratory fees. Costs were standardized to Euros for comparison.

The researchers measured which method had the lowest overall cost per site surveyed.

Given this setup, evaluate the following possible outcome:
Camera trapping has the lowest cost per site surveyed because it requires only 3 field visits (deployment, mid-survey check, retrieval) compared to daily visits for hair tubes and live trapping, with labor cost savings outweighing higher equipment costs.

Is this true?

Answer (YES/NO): NO